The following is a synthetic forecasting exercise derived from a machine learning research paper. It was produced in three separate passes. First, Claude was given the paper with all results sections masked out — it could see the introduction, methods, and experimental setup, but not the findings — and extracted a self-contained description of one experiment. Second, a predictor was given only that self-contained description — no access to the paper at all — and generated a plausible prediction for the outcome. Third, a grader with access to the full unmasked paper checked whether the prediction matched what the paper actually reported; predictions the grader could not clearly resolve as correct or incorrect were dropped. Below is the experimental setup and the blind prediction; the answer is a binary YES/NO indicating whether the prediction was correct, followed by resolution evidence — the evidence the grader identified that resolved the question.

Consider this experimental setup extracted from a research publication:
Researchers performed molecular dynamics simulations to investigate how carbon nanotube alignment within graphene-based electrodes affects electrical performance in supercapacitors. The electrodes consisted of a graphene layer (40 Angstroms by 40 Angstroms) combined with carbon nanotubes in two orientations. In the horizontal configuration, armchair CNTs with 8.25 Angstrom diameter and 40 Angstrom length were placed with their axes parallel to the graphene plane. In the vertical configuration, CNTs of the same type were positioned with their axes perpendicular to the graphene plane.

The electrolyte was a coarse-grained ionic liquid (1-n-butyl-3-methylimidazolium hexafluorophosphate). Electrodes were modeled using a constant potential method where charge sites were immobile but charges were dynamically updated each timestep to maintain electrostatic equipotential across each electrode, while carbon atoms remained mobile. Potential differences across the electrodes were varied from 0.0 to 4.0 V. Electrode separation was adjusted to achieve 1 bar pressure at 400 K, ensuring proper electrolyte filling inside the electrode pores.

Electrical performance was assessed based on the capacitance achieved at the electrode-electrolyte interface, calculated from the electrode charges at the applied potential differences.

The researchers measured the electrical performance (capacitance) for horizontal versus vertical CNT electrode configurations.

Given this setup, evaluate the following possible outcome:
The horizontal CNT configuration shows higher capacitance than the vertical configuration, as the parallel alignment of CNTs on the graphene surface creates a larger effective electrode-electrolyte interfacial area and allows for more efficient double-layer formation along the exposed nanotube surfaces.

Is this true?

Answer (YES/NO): NO